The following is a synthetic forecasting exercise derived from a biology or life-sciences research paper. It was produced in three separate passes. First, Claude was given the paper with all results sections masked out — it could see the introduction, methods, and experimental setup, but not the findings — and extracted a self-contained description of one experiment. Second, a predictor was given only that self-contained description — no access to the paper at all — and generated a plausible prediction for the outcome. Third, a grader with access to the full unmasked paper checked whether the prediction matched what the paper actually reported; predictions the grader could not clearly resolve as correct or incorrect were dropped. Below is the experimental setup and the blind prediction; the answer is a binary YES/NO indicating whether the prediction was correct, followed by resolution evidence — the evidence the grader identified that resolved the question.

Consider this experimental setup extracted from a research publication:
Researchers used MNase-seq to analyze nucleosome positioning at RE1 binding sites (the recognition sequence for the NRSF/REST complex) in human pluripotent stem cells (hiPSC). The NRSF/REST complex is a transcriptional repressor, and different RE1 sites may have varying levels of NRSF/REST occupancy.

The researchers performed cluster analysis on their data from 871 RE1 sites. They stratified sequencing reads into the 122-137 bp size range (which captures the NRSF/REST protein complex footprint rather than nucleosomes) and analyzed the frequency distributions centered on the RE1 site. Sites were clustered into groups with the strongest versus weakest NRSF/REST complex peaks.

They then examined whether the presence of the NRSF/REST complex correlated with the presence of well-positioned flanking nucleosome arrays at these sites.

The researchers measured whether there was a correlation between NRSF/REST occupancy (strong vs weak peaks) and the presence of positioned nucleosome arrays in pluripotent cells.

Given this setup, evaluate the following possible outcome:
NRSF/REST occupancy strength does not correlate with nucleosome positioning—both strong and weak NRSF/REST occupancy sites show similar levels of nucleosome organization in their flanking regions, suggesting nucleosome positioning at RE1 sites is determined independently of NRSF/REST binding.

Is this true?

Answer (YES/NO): NO